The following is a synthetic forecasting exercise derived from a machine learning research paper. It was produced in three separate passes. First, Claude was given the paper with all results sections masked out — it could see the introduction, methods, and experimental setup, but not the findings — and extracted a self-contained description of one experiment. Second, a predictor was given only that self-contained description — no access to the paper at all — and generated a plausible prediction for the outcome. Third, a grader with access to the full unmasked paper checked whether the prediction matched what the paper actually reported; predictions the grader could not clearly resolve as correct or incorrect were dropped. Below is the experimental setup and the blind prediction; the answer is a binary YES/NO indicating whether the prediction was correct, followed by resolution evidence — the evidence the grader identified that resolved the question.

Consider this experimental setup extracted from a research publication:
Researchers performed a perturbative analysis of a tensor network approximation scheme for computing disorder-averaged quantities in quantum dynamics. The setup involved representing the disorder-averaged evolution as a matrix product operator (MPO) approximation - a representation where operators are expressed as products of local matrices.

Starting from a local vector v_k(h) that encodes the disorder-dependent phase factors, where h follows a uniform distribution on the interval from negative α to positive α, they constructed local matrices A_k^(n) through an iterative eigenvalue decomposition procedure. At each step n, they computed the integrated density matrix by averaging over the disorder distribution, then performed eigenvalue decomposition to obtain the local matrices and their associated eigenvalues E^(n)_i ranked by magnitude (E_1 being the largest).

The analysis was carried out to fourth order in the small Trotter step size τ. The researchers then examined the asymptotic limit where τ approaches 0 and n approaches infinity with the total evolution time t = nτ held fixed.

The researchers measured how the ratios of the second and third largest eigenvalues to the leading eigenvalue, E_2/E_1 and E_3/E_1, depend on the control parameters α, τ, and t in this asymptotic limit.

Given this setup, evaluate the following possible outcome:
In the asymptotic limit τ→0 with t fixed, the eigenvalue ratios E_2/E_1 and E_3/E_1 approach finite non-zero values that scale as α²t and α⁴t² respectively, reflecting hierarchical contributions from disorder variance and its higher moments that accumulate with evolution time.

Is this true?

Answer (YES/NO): NO